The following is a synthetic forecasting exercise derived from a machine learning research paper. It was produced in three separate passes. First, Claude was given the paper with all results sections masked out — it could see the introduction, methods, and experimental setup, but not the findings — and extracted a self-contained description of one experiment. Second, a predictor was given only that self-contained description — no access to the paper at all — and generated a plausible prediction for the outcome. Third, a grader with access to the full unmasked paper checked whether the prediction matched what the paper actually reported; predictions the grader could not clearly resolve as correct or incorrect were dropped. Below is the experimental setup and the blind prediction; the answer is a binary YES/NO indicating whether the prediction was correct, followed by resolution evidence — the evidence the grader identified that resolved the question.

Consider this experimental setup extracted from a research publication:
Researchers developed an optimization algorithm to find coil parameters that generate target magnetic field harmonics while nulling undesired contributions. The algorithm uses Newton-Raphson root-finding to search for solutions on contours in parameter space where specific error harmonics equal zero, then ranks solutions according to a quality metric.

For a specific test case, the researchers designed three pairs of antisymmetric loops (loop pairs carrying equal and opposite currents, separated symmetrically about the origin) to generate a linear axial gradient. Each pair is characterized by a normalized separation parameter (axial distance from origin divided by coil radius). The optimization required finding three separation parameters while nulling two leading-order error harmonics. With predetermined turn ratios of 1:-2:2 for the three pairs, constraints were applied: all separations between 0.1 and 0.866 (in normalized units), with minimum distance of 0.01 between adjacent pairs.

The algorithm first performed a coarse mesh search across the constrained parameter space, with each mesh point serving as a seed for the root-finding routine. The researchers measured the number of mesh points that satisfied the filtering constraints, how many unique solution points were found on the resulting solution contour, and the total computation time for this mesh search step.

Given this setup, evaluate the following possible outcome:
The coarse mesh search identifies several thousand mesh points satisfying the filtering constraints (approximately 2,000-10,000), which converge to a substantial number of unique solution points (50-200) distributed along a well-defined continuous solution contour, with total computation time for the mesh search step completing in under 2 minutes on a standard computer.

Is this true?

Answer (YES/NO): NO